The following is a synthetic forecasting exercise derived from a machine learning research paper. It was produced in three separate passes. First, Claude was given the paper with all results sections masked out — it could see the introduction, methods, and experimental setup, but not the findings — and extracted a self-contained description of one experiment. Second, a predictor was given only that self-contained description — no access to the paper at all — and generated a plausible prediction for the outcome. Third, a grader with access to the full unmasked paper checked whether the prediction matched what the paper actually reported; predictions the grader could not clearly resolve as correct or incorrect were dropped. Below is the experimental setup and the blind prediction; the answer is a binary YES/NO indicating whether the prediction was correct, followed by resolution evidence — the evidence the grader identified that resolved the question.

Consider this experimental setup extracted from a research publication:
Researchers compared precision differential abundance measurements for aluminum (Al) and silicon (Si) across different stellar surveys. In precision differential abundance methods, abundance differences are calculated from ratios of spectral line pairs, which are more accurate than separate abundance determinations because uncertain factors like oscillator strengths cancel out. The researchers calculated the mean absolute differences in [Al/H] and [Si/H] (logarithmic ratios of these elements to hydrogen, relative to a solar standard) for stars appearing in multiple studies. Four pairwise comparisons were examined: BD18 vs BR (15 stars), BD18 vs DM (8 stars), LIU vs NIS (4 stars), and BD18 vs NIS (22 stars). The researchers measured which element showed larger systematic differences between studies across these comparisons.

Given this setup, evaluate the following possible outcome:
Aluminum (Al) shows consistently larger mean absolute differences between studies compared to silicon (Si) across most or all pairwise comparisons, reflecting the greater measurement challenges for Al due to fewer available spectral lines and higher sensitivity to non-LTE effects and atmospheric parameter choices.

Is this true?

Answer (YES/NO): YES